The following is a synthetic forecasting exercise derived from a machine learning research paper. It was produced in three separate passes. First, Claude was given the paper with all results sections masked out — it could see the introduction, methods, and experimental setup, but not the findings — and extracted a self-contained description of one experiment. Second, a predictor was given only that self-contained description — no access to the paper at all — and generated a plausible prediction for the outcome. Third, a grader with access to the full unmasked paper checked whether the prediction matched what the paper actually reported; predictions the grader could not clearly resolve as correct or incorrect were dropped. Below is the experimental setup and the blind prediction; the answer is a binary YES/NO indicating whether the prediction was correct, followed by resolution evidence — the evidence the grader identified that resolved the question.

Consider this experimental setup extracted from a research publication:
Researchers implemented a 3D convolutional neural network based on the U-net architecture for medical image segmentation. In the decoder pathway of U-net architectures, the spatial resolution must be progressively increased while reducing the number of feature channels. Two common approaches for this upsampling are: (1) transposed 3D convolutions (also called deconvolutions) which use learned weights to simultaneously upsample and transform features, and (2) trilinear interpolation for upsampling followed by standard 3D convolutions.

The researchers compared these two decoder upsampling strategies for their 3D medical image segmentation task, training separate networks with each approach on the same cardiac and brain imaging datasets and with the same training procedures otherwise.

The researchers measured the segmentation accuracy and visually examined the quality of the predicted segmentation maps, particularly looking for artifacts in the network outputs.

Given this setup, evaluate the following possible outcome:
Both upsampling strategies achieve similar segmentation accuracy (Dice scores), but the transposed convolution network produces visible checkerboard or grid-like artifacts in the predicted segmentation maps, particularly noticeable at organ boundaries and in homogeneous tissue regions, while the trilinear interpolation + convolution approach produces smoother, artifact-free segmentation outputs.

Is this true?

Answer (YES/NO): NO